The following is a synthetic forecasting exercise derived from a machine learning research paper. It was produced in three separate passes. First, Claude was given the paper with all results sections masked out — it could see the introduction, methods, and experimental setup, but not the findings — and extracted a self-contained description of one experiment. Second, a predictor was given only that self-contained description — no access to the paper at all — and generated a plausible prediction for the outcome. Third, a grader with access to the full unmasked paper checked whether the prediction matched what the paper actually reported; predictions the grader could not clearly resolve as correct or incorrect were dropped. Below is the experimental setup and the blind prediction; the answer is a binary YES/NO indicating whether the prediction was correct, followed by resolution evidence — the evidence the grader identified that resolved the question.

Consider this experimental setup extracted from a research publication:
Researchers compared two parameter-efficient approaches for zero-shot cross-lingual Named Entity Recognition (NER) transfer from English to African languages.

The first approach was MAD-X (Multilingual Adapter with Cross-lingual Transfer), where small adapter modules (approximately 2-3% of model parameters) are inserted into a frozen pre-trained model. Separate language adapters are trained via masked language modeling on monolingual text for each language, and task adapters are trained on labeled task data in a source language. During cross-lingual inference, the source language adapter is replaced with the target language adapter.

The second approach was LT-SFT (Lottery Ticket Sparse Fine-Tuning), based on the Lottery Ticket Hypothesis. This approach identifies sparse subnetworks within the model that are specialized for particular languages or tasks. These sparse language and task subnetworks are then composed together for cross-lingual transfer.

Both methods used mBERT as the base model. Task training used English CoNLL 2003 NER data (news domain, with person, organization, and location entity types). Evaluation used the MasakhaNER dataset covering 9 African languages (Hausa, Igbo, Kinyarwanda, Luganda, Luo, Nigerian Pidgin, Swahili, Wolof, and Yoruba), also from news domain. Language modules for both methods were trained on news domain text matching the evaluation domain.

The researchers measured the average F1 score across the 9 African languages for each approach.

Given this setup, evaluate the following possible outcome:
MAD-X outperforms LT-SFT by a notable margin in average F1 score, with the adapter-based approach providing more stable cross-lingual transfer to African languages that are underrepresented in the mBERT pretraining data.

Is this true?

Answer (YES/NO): NO